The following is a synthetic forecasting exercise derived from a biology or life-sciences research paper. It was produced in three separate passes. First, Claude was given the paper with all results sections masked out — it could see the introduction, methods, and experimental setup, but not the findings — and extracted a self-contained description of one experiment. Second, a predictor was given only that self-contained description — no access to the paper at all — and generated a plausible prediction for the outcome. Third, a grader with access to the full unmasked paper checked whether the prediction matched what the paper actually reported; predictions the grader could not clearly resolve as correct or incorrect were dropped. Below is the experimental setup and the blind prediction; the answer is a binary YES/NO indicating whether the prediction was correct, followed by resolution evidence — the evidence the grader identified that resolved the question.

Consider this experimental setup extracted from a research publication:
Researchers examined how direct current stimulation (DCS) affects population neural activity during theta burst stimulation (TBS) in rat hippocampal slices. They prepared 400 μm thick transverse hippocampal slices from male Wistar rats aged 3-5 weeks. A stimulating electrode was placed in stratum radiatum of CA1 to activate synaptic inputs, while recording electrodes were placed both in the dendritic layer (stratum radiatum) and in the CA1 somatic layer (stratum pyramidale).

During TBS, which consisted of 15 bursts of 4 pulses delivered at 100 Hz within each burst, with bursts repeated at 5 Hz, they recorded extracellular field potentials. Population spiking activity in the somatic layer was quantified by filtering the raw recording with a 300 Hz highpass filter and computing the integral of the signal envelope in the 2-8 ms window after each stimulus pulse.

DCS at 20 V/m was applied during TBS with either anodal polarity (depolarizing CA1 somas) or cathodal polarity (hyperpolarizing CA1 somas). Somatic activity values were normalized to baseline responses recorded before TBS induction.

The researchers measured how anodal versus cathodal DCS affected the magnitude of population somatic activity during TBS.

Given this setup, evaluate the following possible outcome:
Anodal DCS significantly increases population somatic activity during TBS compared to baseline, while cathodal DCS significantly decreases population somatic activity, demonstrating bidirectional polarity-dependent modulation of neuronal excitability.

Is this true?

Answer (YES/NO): NO